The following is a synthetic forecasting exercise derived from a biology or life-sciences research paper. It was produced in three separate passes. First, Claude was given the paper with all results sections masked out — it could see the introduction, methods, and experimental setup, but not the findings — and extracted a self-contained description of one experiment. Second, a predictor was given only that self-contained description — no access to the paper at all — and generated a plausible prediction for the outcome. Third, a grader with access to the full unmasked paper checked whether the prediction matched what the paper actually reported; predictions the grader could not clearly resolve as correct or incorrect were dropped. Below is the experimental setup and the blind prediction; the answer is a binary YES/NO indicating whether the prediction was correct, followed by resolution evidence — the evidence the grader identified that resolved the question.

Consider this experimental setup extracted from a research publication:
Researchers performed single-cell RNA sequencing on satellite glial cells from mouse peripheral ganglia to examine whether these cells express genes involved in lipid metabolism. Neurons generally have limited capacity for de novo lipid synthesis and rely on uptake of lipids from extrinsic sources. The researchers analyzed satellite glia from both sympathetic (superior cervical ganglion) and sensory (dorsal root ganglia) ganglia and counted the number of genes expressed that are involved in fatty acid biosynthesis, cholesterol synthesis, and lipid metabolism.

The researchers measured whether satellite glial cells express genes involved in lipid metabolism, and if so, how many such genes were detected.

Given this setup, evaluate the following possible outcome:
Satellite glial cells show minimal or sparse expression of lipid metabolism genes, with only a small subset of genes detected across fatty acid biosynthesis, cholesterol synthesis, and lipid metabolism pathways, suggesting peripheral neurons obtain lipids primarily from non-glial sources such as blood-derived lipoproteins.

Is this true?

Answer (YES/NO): NO